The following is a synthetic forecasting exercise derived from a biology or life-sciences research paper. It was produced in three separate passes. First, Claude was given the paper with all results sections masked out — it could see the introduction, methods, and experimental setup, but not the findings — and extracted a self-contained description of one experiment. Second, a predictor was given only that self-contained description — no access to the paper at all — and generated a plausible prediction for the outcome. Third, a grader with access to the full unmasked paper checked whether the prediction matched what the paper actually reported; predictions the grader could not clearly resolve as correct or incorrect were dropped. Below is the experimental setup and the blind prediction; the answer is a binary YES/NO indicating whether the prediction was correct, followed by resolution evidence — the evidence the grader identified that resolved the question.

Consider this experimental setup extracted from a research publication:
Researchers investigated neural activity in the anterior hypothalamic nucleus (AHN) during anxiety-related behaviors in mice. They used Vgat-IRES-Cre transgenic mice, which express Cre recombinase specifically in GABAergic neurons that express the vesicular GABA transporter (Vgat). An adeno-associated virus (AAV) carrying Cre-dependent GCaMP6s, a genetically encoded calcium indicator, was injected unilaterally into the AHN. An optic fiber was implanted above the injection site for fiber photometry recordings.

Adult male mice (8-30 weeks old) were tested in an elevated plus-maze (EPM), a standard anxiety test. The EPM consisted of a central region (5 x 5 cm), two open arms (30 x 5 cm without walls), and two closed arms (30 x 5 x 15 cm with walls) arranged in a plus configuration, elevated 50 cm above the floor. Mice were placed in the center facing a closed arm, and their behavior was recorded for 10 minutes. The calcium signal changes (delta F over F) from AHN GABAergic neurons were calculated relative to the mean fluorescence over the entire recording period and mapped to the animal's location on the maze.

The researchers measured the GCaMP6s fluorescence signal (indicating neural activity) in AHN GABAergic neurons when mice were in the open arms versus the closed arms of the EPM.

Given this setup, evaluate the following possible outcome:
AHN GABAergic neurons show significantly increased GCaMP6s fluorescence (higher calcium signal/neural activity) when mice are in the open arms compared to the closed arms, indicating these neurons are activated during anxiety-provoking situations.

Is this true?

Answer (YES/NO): YES